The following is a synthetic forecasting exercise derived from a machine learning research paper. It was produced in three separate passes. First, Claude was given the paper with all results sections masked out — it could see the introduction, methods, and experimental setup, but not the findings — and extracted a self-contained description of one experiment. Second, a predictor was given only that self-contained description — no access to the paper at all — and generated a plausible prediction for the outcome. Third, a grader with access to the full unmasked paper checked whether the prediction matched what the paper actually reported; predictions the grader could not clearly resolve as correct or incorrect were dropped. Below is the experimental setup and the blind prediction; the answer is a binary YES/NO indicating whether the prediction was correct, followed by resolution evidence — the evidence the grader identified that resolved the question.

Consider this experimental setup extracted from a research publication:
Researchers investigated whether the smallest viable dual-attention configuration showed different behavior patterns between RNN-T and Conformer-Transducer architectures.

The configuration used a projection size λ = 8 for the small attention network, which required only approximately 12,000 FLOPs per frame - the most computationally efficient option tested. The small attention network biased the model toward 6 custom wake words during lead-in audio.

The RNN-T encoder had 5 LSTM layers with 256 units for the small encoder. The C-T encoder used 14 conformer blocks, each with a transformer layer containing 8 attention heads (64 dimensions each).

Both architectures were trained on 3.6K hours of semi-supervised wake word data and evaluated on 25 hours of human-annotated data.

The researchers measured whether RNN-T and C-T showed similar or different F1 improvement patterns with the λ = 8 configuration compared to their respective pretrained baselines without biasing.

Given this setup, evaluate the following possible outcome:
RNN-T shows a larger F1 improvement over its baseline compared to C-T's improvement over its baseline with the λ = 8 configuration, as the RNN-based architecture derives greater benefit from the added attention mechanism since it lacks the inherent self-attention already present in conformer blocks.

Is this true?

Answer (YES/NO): NO